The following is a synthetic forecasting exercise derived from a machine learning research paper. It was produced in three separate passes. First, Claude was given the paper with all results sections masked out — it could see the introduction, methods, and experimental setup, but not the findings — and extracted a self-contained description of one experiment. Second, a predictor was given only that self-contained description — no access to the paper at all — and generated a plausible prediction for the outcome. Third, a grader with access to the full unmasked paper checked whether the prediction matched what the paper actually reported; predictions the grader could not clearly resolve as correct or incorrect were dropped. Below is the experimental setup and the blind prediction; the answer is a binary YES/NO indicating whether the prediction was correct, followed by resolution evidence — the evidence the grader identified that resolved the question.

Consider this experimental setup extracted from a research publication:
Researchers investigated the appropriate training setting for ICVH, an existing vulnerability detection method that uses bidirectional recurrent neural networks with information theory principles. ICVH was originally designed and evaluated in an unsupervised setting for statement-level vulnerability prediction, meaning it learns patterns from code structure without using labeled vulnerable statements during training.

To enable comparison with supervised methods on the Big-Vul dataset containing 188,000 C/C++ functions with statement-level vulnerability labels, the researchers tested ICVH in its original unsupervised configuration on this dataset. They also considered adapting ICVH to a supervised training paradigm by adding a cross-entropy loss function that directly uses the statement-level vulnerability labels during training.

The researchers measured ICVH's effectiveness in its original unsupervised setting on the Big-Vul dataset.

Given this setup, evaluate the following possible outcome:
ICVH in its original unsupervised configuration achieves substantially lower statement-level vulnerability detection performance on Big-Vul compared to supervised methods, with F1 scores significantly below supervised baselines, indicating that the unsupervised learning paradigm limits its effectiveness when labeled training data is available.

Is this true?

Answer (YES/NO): YES